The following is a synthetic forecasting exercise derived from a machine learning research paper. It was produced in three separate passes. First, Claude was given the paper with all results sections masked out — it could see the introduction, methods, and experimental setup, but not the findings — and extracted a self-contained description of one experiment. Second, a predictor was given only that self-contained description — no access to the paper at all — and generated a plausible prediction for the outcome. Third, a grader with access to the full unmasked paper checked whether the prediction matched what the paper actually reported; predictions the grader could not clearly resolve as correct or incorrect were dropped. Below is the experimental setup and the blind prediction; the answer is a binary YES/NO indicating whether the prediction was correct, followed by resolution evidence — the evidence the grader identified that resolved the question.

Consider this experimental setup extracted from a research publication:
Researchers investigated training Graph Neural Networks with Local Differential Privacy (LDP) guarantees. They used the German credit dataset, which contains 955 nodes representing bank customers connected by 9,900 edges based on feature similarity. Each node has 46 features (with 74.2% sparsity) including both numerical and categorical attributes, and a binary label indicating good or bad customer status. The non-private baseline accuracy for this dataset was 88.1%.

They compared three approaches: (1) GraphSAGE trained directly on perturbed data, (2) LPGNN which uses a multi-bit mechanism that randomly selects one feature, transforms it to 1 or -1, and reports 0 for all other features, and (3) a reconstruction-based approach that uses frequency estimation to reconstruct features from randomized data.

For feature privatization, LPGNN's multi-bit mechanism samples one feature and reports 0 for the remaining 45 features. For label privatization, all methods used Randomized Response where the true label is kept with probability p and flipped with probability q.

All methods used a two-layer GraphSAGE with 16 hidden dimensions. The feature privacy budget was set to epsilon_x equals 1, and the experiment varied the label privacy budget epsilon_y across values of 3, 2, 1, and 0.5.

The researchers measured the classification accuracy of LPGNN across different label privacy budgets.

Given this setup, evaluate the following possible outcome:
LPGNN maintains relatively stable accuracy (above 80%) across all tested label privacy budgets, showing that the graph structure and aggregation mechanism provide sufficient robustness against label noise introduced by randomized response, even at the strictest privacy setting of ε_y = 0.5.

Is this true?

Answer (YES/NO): NO